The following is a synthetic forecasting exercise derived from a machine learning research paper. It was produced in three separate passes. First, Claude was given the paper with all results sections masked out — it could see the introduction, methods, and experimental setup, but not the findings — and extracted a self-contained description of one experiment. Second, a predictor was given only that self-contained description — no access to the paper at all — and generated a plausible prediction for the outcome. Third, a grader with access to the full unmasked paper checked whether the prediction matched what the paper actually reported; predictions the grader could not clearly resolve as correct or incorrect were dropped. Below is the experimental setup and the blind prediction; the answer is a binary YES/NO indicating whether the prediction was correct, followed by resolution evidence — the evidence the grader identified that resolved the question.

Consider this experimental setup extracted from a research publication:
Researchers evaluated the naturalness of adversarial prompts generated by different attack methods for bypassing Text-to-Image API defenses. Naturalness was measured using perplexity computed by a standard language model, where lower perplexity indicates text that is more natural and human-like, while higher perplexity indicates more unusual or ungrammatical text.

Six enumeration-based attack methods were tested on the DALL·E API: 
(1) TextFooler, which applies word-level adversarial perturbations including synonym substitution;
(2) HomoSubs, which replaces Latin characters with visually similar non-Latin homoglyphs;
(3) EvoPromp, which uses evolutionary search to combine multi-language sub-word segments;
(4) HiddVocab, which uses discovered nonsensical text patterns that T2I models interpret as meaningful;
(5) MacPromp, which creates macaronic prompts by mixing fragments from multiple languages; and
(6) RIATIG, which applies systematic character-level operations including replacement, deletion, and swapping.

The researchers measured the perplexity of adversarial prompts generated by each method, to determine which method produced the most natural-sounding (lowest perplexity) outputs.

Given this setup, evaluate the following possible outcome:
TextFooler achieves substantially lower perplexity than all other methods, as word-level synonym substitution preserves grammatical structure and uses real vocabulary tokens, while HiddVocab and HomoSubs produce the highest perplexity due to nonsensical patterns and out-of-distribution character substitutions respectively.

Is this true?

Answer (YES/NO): NO